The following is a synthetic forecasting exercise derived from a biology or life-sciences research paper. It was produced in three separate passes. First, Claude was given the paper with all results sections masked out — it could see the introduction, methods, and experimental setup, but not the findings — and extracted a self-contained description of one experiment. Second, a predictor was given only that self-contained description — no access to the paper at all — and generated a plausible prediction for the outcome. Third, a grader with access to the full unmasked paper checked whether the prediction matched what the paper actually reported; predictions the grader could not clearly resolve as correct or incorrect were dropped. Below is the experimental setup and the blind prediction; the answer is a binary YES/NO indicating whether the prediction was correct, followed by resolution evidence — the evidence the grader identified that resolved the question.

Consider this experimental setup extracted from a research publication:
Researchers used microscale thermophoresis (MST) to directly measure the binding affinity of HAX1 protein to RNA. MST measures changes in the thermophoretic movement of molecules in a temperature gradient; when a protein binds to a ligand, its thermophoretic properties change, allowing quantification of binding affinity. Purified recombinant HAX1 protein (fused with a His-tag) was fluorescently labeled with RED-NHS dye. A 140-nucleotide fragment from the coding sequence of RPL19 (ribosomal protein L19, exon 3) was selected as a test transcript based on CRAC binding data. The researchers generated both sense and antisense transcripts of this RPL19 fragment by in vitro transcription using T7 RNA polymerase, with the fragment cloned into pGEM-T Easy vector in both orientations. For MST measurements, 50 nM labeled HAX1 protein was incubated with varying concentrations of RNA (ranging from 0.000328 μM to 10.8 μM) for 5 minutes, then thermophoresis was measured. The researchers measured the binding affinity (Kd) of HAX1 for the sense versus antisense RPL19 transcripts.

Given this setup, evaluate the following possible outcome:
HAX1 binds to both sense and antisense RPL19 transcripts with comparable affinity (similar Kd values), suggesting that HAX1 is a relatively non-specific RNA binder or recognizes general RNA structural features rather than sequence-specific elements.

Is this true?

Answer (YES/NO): NO